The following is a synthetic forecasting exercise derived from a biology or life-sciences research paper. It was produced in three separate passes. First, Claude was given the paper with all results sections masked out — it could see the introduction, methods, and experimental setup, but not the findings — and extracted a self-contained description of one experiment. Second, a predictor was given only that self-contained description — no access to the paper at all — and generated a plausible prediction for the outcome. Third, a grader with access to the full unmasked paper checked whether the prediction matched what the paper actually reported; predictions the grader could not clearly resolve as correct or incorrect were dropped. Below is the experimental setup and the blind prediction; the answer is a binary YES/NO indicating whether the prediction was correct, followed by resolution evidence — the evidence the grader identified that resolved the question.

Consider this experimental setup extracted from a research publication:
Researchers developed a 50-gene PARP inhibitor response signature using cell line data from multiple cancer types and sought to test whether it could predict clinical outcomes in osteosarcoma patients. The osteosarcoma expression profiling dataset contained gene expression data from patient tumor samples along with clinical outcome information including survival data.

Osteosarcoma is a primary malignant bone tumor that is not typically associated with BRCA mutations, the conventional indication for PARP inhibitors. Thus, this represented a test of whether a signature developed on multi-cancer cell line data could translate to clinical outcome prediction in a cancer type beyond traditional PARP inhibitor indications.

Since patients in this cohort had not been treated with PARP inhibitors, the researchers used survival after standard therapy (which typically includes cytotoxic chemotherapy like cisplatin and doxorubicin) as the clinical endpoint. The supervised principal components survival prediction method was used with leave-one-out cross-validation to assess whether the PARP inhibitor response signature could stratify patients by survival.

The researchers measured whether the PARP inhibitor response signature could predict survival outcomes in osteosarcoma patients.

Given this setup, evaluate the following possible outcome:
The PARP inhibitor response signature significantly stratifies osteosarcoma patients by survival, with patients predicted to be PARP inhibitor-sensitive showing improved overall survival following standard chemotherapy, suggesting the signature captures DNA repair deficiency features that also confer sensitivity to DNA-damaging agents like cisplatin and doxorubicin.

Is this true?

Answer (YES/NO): NO